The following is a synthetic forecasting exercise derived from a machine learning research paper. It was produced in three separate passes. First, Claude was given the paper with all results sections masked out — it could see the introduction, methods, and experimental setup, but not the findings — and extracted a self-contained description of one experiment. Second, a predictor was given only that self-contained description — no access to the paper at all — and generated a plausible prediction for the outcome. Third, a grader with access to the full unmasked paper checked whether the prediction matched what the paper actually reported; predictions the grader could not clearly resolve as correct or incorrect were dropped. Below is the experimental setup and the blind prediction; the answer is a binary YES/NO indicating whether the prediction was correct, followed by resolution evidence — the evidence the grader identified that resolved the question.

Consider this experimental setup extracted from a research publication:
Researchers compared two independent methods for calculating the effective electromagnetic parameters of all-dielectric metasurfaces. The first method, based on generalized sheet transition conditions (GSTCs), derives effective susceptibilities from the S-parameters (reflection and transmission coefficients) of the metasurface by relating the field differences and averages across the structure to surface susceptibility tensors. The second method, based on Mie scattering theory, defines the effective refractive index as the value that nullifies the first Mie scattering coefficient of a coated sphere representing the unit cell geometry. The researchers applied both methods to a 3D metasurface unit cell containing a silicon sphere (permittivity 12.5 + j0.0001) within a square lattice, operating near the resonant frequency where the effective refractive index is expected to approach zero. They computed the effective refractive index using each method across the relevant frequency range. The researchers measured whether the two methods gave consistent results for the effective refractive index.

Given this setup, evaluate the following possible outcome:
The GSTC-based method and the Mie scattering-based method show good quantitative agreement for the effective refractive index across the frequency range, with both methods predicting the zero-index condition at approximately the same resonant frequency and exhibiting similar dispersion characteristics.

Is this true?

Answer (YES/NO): YES